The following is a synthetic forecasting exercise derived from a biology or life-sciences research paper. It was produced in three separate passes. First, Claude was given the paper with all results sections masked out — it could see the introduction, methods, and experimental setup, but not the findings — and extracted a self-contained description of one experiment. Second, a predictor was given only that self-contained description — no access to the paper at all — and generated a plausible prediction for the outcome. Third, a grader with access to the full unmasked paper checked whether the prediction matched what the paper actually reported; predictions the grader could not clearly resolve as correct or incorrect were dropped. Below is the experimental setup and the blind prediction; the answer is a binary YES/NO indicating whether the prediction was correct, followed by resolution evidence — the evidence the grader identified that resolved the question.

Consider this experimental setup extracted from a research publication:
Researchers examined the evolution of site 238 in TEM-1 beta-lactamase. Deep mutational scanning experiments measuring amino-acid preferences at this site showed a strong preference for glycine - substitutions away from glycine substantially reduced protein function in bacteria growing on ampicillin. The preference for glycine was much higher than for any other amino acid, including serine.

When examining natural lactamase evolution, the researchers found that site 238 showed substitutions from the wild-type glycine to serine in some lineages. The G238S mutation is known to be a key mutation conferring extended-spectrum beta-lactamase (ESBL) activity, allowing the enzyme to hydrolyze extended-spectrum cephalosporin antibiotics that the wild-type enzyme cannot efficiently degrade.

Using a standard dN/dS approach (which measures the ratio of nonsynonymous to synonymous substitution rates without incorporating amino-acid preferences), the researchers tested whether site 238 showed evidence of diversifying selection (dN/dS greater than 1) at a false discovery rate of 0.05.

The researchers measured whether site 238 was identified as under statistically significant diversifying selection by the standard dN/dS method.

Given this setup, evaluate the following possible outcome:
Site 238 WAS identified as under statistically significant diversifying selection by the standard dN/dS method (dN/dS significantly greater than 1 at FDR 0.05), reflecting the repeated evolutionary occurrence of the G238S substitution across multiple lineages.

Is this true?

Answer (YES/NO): NO